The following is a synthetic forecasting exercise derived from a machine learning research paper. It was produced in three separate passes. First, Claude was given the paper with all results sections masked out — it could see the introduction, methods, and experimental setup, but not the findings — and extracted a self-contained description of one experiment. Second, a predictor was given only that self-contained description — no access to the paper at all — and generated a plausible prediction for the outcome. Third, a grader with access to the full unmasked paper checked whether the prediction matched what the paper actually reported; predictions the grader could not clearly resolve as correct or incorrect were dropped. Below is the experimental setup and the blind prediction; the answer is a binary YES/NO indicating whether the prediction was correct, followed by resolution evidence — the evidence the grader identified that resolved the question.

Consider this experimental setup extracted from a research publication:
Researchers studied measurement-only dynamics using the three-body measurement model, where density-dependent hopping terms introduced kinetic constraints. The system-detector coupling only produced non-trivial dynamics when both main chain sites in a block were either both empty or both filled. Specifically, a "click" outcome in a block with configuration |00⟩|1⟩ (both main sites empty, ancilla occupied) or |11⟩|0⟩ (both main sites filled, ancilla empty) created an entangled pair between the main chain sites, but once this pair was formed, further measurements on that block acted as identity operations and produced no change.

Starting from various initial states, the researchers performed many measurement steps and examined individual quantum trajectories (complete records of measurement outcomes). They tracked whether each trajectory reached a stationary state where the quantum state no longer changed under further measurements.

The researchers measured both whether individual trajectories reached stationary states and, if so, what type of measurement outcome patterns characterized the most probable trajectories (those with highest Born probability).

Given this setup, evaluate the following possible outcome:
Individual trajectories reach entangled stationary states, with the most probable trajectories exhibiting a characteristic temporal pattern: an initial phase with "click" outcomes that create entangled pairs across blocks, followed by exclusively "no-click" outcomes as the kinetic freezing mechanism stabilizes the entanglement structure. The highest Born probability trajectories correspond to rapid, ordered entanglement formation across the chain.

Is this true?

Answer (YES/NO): NO